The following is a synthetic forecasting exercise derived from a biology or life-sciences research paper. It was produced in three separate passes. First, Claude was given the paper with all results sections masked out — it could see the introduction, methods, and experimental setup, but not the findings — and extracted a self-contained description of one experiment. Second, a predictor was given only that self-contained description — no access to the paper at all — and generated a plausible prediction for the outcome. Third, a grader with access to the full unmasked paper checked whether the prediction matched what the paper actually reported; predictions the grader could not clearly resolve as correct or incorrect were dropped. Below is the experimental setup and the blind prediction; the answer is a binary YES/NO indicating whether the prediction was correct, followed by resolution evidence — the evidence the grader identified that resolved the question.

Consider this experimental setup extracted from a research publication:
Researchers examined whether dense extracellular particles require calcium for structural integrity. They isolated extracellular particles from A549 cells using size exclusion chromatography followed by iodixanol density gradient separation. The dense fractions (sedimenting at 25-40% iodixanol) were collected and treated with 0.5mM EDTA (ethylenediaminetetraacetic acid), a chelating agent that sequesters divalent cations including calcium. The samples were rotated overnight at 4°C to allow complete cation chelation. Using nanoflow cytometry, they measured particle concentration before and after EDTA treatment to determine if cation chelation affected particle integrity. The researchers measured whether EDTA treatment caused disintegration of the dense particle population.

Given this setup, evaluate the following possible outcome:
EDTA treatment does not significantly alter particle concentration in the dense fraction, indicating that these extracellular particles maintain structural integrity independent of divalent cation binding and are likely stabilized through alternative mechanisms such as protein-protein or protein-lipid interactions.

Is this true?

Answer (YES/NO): NO